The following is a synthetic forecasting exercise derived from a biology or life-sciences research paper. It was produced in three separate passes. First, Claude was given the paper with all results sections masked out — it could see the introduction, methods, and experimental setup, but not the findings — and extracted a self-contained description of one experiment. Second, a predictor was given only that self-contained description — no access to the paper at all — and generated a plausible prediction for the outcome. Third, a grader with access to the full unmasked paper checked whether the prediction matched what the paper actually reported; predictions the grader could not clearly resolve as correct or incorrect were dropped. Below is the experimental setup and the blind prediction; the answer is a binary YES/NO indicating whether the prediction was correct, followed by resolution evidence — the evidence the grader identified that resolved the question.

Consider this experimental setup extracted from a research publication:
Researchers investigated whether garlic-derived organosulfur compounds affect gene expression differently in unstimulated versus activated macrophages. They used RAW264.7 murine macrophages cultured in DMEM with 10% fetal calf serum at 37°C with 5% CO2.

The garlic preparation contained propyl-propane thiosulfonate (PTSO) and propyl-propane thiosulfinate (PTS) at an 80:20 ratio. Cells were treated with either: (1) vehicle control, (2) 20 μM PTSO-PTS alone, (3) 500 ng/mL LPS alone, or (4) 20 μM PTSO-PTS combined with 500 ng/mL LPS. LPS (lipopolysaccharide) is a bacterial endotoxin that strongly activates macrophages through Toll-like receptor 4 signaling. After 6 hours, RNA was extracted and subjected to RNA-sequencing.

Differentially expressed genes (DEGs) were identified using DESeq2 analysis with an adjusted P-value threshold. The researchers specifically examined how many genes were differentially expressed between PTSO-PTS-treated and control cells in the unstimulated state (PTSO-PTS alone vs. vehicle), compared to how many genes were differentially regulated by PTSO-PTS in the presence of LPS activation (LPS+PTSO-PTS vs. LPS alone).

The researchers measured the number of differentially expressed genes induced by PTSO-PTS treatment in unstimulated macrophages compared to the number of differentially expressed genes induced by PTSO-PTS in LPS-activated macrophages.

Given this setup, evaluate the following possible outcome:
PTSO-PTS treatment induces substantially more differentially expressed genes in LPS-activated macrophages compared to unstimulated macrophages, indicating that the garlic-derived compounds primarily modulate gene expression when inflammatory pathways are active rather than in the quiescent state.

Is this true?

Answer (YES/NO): YES